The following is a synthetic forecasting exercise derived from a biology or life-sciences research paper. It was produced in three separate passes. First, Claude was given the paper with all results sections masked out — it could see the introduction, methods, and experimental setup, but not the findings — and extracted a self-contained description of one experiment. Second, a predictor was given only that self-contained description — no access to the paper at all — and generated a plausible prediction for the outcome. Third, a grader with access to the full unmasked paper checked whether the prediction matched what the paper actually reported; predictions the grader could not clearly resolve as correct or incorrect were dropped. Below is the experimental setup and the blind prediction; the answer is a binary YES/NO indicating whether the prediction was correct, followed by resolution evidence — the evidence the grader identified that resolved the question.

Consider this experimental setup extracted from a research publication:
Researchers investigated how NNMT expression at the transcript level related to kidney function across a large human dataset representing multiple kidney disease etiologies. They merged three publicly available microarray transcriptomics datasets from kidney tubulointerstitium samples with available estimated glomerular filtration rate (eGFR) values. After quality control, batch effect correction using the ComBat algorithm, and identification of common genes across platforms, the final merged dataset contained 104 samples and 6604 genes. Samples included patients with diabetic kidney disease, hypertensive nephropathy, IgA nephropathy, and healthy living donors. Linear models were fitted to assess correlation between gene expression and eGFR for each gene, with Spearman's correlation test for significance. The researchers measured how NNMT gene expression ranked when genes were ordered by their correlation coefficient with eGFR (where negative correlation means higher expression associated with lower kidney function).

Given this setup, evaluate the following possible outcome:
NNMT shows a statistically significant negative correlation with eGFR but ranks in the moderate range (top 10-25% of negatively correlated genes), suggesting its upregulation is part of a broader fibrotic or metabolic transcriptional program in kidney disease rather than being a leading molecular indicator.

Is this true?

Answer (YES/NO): NO